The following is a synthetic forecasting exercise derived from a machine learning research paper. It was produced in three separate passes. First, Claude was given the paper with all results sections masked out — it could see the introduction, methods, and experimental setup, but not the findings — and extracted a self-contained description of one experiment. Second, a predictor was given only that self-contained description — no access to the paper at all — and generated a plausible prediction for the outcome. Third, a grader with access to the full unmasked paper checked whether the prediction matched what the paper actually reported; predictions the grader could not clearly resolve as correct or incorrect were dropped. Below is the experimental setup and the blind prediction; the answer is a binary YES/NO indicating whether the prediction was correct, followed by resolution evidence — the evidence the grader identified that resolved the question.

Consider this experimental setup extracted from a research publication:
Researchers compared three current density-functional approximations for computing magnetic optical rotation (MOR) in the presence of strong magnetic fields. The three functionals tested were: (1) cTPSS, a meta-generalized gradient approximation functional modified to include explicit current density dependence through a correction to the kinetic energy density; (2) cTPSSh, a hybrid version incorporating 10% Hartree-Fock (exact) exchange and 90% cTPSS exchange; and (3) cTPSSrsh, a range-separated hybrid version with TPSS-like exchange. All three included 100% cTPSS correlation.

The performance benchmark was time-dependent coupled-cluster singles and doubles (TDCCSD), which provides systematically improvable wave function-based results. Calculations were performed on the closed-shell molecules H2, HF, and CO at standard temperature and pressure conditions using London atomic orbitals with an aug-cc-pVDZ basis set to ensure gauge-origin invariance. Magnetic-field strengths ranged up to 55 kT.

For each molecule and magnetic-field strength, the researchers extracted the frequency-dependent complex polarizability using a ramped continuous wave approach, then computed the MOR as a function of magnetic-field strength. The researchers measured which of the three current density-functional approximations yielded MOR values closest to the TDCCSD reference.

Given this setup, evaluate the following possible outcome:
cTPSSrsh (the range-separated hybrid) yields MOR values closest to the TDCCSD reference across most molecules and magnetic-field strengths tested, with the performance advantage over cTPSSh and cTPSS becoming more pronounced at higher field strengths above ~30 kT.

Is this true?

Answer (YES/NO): NO